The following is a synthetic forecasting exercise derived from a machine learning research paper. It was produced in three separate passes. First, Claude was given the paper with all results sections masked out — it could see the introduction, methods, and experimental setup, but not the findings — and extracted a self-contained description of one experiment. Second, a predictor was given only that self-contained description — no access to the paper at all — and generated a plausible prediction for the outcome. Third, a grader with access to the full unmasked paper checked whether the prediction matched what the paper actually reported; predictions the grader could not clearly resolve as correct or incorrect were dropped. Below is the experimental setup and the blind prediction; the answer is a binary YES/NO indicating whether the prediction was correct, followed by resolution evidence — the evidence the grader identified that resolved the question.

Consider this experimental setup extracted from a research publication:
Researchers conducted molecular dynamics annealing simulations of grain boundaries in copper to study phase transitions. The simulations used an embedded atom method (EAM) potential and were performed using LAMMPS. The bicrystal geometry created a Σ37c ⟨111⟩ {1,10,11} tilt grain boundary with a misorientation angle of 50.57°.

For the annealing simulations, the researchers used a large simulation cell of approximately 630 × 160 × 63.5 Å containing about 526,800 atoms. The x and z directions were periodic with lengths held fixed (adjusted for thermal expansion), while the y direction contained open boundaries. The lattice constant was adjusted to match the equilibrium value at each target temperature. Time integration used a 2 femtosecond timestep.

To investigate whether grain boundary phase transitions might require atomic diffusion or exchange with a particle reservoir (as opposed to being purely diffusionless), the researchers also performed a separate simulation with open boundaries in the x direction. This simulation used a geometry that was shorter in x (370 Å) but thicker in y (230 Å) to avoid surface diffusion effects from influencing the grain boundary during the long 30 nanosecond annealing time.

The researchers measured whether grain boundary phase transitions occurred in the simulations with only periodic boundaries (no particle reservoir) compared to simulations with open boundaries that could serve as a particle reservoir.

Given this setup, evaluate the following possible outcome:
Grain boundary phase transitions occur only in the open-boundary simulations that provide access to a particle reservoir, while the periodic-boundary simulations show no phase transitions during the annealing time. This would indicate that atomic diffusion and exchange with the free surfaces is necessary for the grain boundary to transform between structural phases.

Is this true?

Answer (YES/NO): NO